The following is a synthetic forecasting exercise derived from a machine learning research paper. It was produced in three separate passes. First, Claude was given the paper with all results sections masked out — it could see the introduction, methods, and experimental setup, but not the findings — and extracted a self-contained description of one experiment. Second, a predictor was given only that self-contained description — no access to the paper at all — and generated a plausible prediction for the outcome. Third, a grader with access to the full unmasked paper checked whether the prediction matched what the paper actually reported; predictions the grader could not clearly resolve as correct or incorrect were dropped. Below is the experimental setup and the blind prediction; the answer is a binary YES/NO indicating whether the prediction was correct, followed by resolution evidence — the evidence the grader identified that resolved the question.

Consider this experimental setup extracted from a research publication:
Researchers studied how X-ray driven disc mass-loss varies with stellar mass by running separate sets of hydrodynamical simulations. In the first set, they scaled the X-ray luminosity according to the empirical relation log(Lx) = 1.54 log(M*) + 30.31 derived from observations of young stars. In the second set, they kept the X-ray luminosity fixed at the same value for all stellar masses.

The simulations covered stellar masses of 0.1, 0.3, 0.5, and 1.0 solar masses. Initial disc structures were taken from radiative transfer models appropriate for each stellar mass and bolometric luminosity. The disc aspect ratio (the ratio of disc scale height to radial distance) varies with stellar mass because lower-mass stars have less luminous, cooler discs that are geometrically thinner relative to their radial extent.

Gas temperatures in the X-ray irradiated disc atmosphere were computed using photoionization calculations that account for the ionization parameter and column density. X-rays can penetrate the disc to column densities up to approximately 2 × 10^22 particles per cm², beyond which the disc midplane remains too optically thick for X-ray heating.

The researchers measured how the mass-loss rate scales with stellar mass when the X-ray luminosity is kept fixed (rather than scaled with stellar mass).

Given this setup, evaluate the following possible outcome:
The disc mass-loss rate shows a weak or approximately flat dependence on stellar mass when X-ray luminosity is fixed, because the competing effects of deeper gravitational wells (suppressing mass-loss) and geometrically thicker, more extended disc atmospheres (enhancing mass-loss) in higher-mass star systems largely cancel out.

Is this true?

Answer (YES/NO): NO